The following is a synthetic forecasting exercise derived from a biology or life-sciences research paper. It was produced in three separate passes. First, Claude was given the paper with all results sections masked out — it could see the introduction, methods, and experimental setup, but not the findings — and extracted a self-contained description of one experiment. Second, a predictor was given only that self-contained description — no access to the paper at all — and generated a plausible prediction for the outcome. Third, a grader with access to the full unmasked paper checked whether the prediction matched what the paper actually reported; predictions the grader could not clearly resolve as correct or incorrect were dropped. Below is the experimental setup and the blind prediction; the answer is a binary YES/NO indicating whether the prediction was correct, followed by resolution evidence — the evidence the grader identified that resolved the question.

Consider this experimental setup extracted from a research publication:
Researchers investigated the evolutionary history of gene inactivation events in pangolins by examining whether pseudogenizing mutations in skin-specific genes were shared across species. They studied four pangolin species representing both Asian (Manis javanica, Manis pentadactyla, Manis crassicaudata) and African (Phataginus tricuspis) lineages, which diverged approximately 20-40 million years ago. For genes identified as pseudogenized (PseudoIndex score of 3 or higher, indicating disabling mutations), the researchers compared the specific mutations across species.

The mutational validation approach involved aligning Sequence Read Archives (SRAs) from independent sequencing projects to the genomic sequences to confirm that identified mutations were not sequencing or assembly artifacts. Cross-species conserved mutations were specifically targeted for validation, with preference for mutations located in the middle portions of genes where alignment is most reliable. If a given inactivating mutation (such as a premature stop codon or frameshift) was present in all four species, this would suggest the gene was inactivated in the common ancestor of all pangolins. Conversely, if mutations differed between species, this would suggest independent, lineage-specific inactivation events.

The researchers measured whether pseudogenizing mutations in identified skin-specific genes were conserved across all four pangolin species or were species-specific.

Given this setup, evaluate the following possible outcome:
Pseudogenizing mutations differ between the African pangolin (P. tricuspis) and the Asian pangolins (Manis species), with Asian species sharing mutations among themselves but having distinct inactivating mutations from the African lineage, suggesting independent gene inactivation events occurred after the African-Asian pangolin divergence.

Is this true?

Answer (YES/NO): NO